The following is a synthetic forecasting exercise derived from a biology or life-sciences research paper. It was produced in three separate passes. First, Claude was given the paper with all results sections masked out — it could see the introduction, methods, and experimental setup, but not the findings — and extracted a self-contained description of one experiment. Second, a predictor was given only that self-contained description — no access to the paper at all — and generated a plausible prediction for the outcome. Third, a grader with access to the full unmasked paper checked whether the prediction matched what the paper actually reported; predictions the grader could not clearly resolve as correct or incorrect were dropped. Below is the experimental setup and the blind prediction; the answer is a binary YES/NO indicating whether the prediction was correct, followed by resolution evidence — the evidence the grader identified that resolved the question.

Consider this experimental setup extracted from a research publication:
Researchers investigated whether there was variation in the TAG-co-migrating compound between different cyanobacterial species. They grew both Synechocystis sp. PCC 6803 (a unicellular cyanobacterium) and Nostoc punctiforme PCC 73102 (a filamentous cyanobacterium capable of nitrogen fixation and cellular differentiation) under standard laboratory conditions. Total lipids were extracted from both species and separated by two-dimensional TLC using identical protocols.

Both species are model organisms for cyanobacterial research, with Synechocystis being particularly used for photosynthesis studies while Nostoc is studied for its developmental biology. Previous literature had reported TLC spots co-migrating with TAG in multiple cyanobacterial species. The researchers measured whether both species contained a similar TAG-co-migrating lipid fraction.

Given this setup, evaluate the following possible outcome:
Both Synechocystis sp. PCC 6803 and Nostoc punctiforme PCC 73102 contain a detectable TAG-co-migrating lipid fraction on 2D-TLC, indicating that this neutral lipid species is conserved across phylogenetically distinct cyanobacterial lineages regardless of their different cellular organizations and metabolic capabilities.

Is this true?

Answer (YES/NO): YES